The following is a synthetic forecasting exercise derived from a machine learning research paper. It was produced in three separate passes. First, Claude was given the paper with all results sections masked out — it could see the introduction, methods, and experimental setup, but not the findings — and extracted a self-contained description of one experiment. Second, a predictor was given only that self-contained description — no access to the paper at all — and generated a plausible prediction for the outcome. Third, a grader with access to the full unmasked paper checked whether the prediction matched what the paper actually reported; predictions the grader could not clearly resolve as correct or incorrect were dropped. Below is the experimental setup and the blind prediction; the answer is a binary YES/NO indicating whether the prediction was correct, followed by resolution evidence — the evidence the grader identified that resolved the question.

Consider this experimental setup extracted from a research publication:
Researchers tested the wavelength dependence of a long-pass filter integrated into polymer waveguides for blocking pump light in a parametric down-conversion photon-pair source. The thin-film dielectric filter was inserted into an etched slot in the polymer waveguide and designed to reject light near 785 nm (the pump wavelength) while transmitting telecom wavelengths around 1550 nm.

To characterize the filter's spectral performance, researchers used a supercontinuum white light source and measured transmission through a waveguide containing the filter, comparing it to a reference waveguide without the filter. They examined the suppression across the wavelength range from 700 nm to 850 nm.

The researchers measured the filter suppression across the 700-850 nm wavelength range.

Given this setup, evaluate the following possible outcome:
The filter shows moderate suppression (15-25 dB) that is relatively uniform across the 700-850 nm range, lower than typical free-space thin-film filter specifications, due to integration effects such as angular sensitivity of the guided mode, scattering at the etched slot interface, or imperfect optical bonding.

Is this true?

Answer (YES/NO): NO